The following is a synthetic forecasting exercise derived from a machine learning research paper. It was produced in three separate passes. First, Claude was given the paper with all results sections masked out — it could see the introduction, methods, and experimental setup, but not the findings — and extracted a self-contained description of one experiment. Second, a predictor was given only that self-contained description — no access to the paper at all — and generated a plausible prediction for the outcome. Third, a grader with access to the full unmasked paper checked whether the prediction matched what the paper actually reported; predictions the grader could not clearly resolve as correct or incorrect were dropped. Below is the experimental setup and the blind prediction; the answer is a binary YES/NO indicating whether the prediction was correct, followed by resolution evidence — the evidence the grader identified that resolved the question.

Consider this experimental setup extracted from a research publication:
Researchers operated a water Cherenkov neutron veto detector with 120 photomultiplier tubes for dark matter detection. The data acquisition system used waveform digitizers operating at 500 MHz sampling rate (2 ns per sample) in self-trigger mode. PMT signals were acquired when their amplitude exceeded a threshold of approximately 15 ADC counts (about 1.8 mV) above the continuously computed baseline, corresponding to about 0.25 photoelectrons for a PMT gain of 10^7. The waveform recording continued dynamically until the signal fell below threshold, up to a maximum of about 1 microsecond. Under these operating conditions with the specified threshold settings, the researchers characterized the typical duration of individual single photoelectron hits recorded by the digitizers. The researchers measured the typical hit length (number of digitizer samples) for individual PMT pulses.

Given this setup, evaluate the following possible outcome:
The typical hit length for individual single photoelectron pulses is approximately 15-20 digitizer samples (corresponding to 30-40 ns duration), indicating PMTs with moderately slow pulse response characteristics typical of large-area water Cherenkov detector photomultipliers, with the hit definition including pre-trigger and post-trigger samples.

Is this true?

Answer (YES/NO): NO